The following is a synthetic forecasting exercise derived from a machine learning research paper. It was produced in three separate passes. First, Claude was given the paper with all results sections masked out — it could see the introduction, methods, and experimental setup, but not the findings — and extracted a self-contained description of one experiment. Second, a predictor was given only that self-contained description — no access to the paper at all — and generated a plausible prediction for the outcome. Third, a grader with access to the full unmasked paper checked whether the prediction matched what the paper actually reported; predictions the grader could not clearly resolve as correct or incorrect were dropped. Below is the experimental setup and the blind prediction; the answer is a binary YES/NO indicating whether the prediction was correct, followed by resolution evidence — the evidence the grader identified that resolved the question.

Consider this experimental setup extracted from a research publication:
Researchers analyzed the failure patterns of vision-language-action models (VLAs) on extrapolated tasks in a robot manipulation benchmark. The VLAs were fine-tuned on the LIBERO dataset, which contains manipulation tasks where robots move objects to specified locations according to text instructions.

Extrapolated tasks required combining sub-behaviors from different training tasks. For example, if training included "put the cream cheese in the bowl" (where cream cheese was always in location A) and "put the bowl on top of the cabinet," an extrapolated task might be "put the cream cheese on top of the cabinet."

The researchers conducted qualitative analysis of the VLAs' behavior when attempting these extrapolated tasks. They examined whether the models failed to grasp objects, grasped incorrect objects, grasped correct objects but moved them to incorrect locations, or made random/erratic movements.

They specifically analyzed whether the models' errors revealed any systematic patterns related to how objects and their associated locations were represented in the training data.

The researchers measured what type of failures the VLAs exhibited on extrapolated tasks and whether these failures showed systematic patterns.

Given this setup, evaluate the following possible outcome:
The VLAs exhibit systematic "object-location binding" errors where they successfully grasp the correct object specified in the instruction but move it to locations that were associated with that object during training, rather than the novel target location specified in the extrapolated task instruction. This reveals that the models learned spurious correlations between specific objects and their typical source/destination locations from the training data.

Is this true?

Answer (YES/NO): NO